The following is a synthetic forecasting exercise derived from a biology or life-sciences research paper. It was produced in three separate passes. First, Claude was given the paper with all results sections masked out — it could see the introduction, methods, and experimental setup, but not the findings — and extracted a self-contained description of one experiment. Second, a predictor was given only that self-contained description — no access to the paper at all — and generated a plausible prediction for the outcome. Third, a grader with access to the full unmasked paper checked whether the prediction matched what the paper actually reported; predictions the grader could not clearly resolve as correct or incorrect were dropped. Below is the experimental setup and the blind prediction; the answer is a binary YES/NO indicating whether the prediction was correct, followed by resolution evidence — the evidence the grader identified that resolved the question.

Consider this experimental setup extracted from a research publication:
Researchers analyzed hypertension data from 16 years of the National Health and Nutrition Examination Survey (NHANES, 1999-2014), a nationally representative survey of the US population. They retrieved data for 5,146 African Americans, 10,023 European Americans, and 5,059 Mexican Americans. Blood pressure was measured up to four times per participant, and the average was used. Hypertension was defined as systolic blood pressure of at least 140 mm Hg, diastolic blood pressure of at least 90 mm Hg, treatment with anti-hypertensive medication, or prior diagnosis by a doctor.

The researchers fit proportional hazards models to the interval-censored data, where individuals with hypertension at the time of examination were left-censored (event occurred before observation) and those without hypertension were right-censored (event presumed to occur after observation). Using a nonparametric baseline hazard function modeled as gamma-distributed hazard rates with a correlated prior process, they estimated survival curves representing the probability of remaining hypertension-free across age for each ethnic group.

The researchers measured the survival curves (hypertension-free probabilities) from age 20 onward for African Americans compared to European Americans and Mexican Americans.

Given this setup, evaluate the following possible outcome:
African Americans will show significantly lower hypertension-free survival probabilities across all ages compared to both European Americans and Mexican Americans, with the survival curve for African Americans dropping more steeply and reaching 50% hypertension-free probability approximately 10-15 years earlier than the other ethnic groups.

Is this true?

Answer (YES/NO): YES